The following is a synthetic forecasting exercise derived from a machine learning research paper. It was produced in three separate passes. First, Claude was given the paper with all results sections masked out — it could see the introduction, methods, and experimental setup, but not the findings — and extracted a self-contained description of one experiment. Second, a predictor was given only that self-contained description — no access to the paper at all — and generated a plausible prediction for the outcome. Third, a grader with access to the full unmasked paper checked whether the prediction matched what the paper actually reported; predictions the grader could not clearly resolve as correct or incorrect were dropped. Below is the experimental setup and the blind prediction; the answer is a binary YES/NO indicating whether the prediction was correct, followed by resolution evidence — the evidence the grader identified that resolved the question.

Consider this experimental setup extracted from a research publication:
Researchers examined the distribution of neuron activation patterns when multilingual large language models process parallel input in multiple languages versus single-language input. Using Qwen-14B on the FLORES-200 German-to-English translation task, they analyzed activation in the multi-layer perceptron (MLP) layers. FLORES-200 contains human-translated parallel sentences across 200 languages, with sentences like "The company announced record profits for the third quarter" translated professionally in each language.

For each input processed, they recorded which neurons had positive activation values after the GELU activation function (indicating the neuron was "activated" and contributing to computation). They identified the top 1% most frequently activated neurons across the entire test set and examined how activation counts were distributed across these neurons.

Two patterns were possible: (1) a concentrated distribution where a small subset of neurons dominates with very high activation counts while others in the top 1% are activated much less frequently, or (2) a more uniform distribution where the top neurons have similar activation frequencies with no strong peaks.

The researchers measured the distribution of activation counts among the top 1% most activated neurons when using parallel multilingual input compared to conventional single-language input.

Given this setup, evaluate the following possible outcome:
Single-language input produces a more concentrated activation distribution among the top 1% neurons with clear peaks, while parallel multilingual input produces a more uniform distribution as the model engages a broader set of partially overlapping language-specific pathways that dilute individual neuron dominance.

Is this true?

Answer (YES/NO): NO